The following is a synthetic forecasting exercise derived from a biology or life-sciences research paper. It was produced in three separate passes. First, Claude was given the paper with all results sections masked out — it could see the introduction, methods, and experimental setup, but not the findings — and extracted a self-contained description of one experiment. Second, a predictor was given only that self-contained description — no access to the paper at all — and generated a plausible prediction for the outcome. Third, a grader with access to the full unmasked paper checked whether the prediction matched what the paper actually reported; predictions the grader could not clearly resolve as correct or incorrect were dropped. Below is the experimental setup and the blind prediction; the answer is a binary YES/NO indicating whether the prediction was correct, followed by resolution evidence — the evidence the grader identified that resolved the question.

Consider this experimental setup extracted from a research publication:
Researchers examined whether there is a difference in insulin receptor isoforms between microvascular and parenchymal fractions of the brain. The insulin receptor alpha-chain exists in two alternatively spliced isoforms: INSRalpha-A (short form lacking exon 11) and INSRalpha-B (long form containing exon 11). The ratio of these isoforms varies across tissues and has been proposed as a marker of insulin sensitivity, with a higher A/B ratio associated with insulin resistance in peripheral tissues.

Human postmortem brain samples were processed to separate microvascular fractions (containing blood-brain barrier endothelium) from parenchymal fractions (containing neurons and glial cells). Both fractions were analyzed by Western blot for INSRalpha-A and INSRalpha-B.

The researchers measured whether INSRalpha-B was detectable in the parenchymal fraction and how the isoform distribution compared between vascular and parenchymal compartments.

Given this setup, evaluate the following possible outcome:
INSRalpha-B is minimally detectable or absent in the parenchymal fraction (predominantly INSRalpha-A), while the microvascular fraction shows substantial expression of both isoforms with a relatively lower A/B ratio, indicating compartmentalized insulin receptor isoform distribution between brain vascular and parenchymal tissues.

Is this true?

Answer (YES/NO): YES